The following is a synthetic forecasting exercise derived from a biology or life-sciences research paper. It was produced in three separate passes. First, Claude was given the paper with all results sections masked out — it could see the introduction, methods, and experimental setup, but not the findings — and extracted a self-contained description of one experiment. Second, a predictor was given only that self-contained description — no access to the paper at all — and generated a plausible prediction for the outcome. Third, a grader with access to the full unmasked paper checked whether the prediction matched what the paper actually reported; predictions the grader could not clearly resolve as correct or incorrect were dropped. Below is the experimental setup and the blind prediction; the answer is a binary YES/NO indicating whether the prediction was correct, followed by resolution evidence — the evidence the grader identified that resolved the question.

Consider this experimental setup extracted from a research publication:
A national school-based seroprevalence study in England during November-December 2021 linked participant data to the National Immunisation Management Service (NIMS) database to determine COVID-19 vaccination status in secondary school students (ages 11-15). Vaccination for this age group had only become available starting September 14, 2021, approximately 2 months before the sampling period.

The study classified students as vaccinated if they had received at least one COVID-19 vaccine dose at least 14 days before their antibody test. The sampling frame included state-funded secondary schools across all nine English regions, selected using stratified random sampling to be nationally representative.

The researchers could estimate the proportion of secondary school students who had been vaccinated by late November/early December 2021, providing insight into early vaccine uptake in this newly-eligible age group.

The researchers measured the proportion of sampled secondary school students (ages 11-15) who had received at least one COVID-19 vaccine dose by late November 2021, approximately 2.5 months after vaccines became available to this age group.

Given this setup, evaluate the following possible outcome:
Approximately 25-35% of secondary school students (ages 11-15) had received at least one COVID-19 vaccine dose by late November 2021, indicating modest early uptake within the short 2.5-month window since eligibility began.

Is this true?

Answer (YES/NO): NO